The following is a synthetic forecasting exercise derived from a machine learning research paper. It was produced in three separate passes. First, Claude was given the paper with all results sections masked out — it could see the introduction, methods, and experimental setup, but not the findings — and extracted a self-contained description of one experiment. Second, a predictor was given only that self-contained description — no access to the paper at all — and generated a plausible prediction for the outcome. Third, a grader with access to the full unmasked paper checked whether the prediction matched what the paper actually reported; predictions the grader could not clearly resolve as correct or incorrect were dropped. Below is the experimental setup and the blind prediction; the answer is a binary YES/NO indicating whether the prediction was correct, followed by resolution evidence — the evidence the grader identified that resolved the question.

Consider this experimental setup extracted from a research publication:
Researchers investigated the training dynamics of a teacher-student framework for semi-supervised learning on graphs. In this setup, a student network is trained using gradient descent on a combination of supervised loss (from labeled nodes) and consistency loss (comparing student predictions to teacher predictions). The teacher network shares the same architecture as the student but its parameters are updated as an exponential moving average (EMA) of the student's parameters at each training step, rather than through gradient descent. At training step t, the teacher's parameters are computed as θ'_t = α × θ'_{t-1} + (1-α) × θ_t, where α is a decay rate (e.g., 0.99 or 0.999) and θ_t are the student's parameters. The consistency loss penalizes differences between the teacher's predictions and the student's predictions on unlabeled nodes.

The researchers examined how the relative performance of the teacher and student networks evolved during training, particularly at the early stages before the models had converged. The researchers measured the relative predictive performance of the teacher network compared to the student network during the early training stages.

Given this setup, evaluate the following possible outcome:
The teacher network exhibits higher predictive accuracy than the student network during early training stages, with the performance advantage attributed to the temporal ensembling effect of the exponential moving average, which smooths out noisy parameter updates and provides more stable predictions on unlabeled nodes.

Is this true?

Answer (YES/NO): NO